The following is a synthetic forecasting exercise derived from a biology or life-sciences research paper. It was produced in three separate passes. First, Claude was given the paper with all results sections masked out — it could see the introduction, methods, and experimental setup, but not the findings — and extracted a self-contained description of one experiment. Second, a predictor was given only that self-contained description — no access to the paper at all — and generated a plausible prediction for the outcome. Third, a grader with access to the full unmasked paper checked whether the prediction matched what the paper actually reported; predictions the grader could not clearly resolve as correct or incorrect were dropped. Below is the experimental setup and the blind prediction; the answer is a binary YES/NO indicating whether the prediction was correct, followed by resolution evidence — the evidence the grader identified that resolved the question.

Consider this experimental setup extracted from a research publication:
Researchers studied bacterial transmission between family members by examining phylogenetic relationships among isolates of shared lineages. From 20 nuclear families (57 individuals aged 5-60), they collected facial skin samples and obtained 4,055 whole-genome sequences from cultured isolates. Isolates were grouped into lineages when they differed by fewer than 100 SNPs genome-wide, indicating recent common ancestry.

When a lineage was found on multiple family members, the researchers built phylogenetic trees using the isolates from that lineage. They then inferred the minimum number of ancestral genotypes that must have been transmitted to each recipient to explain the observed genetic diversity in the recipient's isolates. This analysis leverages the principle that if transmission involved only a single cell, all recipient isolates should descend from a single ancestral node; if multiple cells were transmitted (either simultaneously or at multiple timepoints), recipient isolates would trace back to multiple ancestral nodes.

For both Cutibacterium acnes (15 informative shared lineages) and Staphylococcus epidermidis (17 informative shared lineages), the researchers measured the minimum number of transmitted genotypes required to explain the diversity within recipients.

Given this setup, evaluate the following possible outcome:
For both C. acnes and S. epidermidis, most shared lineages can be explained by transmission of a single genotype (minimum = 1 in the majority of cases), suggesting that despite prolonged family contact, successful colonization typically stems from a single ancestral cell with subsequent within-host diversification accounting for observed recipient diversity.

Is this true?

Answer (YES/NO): NO